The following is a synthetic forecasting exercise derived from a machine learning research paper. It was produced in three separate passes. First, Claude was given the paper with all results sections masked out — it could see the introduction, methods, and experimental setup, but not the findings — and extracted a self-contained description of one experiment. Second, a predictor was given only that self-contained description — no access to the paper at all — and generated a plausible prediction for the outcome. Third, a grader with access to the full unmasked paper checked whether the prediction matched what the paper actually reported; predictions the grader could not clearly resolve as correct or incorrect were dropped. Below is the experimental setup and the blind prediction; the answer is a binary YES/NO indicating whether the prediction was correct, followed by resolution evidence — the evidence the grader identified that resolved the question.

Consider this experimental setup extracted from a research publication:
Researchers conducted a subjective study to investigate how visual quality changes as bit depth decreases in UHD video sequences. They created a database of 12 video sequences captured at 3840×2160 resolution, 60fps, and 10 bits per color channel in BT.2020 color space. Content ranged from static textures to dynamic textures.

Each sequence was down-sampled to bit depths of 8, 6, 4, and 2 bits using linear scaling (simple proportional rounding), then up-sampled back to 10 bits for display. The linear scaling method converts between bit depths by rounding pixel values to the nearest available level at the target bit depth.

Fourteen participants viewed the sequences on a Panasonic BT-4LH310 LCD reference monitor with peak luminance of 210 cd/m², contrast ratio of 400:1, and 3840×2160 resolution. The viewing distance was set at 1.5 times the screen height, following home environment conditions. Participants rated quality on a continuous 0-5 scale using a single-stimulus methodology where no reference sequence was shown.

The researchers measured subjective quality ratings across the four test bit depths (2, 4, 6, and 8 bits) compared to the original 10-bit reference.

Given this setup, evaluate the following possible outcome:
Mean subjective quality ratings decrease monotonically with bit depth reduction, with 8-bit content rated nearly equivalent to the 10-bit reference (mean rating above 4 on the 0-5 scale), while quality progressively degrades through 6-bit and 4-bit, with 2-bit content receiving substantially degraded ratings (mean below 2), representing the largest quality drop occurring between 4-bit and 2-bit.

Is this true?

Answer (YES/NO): NO